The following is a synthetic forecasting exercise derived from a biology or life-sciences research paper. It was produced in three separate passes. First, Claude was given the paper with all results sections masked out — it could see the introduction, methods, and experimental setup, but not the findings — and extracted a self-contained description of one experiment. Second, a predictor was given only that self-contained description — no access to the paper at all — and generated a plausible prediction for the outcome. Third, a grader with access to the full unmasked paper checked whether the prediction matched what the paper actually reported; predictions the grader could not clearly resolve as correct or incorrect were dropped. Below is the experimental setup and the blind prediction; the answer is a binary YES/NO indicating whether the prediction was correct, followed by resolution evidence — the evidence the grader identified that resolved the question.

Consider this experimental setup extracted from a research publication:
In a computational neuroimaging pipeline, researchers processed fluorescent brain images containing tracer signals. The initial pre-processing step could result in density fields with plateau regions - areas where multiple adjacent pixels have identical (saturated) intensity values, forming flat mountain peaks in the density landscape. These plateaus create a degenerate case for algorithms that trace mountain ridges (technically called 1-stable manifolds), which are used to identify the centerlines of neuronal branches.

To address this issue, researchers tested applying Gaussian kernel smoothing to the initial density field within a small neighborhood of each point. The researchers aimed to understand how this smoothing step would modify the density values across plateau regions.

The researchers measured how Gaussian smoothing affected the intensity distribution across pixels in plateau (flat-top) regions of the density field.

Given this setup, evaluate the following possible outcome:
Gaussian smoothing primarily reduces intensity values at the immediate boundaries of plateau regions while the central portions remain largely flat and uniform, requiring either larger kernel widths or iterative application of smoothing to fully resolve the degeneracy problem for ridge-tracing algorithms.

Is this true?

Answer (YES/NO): NO